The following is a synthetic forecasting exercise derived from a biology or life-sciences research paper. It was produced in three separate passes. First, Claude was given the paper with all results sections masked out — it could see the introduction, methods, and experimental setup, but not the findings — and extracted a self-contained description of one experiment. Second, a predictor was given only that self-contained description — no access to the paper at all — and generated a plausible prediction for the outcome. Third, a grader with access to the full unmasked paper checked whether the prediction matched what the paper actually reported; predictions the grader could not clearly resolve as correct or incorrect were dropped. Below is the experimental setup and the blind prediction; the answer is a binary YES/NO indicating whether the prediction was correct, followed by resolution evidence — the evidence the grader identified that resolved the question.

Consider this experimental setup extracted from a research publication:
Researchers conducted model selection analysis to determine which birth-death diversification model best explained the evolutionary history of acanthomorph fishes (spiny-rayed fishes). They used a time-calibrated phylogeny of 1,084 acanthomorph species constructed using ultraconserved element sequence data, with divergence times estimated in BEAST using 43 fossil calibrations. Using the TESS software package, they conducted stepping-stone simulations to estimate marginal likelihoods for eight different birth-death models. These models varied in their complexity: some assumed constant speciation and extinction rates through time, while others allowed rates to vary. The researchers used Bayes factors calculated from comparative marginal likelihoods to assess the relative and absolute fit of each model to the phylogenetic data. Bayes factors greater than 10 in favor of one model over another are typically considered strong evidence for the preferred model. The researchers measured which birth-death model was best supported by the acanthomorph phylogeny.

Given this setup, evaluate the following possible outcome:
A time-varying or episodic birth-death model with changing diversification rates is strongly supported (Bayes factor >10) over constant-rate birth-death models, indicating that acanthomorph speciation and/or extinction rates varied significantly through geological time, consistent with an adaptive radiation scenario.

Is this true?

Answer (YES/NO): NO